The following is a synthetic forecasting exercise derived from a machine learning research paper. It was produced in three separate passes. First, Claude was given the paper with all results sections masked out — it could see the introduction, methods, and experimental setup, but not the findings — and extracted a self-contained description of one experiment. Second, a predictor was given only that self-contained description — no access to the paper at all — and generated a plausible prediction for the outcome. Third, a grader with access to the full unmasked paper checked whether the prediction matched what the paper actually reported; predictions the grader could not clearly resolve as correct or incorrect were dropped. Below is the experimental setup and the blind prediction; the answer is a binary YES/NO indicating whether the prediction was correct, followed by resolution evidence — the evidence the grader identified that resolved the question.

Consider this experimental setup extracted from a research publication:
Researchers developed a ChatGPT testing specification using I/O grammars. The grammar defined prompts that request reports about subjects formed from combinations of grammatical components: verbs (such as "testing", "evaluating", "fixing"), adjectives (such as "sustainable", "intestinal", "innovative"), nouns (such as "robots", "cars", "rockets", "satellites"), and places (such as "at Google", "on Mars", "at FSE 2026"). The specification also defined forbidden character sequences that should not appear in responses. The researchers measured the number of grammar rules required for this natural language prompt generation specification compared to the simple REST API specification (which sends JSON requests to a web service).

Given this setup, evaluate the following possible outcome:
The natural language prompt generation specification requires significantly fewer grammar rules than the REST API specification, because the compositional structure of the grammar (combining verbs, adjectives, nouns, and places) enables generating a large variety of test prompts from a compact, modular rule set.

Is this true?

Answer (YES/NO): NO